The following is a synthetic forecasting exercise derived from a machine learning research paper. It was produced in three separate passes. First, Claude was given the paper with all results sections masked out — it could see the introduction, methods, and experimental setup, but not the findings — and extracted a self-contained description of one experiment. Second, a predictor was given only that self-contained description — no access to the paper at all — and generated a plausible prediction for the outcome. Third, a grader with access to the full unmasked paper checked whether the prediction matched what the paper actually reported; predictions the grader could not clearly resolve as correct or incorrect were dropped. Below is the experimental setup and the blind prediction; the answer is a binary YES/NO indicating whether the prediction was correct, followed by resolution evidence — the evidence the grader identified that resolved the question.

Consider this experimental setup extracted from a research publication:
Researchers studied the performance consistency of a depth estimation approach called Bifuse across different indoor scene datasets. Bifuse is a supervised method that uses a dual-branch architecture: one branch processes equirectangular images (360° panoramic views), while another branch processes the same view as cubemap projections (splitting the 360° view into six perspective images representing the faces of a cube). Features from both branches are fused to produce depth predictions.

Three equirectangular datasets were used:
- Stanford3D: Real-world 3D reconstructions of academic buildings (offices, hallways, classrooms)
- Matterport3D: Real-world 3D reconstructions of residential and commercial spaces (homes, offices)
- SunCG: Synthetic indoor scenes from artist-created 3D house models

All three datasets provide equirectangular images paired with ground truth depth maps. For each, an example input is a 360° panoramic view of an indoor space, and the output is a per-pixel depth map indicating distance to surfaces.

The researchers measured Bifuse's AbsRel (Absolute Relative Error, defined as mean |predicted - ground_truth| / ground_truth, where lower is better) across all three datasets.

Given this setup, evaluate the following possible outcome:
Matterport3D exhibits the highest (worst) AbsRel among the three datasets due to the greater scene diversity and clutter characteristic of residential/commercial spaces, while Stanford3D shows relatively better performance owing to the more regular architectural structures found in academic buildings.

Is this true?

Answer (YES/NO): NO